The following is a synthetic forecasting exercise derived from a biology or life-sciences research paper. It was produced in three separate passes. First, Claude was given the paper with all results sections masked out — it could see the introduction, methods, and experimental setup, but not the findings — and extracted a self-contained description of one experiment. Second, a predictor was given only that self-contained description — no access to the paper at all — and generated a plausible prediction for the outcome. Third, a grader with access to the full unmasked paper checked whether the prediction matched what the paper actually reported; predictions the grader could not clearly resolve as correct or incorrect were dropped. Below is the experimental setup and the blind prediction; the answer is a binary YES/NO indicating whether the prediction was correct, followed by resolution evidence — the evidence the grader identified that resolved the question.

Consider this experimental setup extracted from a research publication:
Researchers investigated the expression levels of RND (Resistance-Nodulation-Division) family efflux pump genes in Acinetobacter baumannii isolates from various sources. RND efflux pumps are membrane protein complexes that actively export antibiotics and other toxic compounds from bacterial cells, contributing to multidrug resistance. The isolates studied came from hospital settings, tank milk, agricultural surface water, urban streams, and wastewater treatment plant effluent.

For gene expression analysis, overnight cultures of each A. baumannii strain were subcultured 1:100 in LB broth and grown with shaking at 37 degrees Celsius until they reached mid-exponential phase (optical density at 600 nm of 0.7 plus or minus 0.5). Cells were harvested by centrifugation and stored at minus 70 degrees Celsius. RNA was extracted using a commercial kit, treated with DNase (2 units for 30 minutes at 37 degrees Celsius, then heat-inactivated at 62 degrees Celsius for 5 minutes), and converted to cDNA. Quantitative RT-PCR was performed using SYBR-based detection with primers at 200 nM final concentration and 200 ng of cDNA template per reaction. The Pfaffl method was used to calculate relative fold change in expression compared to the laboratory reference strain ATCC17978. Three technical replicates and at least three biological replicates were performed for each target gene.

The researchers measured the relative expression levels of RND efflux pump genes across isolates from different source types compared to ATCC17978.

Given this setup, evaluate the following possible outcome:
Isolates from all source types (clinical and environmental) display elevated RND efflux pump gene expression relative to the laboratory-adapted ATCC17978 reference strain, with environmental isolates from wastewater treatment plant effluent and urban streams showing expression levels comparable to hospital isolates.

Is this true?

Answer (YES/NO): NO